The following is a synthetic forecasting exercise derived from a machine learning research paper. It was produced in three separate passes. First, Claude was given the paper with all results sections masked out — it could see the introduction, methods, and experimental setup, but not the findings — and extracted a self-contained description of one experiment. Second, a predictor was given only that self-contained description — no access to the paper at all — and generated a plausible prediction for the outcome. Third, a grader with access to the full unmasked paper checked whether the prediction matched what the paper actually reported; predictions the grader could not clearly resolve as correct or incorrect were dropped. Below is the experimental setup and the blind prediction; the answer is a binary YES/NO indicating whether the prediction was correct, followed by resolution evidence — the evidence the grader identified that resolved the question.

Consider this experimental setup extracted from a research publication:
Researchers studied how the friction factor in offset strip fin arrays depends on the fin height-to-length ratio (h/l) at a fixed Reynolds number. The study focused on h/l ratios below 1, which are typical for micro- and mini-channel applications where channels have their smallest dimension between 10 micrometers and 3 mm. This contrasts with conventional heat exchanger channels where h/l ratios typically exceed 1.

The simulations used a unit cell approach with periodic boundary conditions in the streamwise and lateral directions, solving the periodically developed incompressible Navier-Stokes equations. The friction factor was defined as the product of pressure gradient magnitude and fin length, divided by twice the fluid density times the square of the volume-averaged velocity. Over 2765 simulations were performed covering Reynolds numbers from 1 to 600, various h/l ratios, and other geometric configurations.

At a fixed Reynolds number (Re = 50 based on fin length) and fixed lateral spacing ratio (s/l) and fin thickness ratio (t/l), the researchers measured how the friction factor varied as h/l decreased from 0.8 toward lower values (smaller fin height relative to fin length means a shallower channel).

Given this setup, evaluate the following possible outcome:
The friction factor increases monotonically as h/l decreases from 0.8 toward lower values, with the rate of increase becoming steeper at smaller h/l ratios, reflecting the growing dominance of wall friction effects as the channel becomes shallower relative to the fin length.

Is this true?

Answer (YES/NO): YES